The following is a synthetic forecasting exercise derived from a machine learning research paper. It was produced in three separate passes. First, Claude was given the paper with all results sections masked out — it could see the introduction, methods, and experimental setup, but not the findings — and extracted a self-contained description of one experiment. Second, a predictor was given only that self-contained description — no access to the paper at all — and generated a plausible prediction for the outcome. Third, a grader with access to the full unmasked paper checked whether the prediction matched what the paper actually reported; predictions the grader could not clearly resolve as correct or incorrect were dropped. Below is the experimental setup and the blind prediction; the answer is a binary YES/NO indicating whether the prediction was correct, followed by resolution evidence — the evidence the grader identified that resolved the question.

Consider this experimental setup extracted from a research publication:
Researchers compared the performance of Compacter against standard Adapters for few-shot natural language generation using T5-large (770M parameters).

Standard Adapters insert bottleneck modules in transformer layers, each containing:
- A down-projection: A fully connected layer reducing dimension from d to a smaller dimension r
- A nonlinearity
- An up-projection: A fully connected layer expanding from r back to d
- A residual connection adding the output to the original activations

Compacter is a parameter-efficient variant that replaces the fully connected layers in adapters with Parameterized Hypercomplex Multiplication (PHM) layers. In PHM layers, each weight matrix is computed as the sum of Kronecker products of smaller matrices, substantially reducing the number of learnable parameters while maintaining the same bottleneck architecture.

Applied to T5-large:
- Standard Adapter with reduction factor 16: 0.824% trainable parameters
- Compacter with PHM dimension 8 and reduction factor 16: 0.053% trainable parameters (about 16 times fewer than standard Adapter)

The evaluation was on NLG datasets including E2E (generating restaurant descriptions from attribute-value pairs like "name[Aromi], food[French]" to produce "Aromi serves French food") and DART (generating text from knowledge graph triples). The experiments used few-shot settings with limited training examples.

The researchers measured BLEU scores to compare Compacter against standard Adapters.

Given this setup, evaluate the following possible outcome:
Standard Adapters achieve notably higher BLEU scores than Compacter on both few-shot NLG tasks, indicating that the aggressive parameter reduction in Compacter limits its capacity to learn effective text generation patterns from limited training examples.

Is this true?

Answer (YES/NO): NO